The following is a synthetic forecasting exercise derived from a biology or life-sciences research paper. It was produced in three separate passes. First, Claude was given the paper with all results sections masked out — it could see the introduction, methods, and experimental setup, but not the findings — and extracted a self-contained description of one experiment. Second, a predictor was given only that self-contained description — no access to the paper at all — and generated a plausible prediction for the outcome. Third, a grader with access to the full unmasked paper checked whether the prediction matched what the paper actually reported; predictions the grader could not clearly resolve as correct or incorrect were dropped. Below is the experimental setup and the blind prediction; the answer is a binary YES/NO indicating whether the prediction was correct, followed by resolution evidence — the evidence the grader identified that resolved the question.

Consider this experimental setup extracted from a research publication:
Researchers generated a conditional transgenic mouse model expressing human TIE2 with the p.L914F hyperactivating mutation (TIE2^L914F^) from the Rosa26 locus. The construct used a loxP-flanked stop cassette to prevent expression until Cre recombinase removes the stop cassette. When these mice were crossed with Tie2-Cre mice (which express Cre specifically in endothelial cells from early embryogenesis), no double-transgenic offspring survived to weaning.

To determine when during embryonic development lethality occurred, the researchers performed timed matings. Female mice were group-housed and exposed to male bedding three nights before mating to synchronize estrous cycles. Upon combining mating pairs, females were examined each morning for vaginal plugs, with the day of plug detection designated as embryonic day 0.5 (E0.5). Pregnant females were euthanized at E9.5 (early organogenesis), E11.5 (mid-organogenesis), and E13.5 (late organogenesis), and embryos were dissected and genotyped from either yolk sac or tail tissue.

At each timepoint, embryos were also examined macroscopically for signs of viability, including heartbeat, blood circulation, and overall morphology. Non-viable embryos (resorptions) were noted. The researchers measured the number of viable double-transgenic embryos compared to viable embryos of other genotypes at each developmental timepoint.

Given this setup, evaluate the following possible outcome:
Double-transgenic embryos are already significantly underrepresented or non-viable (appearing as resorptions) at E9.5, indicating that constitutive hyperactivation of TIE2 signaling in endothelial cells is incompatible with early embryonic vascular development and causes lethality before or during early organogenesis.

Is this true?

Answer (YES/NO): NO